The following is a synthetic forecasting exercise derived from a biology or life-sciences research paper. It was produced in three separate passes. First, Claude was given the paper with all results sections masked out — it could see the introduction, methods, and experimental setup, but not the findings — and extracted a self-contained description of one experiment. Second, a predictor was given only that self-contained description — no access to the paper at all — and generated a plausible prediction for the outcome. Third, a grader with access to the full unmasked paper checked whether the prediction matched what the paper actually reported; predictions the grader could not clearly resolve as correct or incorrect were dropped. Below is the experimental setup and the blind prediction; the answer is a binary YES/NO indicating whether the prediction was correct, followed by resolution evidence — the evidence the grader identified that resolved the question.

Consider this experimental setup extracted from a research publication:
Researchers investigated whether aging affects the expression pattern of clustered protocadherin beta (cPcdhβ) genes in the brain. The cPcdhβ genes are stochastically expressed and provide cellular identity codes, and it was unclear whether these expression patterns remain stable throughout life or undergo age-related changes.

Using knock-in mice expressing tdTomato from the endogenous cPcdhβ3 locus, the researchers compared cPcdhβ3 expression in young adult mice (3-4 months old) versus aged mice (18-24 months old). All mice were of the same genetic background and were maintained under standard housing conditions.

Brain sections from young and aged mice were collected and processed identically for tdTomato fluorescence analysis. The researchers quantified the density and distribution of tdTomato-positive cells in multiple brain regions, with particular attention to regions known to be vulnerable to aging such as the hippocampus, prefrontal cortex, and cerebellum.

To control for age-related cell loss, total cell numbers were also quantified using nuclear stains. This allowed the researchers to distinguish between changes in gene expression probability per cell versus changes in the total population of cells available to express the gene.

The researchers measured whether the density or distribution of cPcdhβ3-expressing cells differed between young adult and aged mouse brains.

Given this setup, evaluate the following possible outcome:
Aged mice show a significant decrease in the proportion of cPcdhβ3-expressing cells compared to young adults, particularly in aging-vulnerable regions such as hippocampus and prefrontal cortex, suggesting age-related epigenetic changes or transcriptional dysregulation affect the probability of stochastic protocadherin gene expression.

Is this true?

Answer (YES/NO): NO